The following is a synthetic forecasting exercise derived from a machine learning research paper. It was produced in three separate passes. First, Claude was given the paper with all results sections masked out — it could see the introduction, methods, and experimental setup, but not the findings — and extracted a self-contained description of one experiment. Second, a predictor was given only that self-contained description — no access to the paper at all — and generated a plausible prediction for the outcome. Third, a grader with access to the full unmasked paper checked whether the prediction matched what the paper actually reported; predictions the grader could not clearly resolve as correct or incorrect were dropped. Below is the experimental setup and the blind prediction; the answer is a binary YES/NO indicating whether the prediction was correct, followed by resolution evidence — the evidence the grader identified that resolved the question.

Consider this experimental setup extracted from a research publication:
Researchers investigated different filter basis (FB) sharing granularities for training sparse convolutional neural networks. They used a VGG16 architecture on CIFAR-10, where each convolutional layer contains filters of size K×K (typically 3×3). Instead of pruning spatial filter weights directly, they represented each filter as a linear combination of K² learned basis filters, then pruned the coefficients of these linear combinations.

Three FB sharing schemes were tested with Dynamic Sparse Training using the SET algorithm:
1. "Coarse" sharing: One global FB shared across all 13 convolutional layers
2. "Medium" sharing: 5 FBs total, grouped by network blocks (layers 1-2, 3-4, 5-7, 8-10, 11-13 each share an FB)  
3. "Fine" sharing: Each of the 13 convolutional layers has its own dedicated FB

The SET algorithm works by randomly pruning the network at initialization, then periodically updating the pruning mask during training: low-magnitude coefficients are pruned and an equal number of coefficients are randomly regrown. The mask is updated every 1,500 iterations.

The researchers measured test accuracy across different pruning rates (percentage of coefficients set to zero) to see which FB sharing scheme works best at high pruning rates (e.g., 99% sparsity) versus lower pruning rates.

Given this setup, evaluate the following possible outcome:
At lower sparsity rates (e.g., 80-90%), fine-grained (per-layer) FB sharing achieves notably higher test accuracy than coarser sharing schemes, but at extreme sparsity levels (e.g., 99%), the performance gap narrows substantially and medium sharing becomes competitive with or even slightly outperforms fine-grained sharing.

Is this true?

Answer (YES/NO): NO